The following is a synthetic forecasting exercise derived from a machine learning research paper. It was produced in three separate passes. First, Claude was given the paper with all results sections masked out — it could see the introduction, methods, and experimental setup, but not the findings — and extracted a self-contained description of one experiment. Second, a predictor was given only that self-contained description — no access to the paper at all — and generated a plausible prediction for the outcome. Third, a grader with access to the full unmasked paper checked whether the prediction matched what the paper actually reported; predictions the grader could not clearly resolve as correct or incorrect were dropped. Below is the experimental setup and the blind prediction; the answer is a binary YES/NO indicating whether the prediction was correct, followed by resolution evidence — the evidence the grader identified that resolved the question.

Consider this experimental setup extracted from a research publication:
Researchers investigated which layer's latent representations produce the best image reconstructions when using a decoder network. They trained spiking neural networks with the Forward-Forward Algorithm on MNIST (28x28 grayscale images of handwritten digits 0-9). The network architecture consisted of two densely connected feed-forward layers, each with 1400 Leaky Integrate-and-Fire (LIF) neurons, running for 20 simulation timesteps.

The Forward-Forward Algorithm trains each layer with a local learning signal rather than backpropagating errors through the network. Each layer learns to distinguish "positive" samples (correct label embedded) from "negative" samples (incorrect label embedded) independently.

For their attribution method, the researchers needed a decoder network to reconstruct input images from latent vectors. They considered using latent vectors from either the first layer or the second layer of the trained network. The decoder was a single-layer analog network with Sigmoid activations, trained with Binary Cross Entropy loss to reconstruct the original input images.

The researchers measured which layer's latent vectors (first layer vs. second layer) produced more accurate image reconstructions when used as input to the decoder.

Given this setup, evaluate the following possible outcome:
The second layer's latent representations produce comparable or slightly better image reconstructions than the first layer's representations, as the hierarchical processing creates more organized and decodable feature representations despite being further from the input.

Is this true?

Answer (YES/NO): NO